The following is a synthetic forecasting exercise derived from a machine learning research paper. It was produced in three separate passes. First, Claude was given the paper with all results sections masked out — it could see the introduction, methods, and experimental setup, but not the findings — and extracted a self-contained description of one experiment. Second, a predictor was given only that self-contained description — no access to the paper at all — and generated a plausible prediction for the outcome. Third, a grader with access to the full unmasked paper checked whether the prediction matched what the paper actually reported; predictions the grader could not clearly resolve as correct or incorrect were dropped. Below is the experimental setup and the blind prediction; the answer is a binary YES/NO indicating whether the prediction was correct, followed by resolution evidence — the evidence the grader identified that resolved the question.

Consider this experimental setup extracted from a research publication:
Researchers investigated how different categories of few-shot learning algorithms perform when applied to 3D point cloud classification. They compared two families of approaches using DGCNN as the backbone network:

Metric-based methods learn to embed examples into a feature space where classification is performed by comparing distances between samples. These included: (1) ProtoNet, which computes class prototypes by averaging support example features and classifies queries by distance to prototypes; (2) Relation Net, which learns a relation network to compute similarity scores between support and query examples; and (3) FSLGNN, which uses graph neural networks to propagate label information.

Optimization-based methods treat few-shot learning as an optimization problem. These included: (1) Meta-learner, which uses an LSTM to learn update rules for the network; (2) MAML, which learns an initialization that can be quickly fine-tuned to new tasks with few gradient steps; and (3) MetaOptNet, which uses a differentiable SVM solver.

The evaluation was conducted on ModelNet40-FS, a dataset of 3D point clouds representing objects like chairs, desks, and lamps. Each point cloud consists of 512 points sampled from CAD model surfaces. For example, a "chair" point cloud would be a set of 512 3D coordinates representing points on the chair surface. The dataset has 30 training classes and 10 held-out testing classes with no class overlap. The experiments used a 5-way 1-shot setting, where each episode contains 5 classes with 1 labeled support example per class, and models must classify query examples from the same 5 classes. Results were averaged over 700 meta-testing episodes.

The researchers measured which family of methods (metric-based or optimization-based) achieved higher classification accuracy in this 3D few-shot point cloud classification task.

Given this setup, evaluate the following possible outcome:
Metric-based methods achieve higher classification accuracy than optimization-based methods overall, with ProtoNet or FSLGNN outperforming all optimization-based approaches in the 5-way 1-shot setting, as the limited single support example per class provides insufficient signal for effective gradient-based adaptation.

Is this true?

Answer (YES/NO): YES